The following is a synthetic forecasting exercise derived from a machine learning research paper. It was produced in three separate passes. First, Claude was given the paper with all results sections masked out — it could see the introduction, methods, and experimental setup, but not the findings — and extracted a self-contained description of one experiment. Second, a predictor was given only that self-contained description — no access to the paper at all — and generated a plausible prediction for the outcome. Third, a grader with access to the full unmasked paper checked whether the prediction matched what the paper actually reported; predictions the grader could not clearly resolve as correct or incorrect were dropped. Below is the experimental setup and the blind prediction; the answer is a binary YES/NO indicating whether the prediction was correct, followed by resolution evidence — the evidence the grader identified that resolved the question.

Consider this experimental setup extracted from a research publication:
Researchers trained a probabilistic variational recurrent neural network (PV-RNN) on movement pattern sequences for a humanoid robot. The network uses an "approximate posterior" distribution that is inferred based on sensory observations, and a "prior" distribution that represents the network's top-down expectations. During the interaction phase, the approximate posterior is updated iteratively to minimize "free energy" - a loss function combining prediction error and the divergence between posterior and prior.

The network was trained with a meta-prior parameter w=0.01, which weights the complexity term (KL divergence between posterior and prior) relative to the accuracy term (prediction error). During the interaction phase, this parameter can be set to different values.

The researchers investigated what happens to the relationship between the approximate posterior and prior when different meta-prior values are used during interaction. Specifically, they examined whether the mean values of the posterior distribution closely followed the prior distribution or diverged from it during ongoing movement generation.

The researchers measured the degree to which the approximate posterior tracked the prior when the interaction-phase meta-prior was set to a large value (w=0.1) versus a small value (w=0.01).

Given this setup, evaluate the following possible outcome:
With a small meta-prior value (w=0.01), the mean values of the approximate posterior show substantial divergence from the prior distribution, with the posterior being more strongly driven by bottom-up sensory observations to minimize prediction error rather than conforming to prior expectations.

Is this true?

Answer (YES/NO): YES